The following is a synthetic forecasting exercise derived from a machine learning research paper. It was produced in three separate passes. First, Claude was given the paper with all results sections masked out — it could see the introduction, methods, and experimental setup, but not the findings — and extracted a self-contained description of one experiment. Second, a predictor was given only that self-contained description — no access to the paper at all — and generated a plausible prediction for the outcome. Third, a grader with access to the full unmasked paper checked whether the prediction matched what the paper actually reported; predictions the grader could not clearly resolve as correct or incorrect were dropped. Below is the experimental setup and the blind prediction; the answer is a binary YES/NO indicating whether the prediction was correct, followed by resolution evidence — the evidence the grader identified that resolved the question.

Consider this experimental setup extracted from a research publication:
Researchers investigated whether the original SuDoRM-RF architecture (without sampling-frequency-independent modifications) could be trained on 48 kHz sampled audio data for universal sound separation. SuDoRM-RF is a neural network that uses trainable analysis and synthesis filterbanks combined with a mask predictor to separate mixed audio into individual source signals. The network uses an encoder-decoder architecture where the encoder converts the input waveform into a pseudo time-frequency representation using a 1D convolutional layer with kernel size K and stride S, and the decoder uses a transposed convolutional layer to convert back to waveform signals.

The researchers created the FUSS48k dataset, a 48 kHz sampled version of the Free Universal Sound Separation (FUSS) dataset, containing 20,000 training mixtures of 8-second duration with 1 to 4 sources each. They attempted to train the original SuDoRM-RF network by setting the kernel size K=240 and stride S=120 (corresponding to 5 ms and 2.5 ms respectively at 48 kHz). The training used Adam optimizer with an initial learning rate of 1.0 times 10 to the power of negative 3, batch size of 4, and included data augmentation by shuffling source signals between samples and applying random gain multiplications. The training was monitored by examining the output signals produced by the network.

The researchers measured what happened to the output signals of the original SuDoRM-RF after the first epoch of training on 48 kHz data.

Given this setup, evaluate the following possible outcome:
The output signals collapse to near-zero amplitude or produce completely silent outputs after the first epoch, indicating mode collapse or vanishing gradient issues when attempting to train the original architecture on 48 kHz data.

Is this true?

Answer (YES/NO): YES